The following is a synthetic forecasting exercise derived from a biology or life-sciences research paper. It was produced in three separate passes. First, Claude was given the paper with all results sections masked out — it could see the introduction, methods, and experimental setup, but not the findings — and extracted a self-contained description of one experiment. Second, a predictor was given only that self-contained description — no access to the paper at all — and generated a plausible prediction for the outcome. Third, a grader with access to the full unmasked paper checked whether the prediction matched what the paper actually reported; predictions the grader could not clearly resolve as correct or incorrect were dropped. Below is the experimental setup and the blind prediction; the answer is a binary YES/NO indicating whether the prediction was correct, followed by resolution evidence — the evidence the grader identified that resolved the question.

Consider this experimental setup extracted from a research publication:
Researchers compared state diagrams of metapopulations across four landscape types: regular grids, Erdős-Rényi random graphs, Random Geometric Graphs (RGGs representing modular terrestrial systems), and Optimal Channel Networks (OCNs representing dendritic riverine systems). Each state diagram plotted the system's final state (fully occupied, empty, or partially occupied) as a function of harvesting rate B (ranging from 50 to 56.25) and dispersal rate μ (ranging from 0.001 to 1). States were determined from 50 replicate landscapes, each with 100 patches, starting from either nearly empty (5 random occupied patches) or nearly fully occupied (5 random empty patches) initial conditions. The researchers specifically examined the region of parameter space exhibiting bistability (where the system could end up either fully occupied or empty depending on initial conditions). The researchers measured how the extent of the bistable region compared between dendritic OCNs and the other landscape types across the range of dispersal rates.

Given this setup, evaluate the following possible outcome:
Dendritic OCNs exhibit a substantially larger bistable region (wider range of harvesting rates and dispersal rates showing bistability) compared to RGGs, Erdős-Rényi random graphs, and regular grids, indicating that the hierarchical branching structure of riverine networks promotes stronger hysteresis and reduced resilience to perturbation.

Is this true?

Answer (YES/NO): NO